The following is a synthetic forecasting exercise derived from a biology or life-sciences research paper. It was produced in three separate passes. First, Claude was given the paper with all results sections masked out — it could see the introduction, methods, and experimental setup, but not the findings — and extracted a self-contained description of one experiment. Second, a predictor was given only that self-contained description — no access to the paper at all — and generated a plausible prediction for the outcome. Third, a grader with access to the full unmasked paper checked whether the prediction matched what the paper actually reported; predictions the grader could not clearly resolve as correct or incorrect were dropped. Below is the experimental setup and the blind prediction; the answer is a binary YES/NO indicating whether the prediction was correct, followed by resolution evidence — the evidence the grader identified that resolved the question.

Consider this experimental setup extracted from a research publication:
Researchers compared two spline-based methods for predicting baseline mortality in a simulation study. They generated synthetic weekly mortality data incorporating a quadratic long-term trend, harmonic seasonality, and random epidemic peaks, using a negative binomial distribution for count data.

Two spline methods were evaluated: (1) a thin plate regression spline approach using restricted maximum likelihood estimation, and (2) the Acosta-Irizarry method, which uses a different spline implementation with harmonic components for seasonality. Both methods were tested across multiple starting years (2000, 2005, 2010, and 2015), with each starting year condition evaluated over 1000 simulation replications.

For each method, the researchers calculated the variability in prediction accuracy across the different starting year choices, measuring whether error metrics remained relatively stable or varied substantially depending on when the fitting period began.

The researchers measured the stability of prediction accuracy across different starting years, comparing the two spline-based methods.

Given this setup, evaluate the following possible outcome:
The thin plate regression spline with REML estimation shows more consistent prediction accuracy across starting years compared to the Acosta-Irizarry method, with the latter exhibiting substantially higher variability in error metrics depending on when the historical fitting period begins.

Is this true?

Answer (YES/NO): NO